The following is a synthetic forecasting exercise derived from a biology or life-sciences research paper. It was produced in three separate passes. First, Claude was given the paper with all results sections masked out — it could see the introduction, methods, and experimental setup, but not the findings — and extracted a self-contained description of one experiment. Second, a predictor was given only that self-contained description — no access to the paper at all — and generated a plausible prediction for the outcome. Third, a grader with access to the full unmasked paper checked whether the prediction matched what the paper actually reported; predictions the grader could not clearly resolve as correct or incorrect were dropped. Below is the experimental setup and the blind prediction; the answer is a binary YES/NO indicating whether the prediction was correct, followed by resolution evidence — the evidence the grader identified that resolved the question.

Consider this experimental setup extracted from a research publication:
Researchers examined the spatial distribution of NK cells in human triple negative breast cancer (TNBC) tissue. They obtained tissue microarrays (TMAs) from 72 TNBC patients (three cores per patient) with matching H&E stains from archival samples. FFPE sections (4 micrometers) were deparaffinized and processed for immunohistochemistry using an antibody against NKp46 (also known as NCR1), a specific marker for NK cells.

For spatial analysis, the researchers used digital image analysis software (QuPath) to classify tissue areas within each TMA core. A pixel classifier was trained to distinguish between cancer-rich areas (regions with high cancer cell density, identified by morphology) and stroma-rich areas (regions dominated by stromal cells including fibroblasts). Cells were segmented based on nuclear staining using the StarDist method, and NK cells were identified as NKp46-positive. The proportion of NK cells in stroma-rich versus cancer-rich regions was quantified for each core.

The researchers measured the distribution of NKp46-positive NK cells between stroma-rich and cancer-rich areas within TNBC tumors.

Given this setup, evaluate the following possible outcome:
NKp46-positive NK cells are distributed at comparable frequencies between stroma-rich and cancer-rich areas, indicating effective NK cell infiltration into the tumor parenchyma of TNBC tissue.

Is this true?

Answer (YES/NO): NO